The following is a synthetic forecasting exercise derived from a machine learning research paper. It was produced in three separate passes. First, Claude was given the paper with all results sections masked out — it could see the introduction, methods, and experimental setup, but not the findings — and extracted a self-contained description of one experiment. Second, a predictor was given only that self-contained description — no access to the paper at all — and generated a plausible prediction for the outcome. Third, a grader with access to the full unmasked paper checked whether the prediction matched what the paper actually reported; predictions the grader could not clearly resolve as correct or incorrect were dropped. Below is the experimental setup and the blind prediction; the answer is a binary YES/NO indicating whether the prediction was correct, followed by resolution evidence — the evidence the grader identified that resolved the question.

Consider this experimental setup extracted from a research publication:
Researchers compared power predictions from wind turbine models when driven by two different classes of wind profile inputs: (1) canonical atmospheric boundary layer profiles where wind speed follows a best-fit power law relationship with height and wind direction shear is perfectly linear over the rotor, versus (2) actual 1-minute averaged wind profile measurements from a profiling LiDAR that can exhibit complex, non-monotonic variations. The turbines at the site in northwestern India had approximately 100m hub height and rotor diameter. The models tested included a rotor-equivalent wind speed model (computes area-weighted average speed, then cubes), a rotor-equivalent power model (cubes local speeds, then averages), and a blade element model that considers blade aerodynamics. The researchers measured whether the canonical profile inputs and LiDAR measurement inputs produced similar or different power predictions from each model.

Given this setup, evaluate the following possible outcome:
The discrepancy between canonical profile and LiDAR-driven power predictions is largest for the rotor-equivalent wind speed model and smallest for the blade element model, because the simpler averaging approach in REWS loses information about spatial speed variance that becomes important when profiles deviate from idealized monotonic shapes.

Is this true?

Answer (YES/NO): NO